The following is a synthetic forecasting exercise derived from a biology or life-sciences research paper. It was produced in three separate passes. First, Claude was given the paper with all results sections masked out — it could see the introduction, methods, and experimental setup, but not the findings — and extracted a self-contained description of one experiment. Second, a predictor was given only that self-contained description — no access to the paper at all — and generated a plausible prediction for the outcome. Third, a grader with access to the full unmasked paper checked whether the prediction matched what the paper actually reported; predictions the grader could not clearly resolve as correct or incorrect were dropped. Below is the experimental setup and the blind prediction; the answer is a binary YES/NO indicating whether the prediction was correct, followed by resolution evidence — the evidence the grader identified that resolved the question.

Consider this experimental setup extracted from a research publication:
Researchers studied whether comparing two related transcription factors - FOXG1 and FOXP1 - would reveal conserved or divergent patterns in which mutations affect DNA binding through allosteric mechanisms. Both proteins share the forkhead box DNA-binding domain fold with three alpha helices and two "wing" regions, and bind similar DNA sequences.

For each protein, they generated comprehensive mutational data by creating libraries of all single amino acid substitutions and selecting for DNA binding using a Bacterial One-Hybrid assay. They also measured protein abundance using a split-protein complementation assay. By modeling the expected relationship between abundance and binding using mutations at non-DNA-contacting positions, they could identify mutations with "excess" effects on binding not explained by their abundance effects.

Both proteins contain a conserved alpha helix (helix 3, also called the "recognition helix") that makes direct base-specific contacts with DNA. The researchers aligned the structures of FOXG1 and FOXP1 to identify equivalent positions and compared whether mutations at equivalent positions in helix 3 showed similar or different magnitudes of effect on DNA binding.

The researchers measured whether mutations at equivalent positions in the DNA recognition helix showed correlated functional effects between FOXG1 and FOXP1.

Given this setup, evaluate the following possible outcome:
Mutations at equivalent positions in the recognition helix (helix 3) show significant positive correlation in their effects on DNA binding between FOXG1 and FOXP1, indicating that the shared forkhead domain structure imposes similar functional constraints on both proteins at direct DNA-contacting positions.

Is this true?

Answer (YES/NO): YES